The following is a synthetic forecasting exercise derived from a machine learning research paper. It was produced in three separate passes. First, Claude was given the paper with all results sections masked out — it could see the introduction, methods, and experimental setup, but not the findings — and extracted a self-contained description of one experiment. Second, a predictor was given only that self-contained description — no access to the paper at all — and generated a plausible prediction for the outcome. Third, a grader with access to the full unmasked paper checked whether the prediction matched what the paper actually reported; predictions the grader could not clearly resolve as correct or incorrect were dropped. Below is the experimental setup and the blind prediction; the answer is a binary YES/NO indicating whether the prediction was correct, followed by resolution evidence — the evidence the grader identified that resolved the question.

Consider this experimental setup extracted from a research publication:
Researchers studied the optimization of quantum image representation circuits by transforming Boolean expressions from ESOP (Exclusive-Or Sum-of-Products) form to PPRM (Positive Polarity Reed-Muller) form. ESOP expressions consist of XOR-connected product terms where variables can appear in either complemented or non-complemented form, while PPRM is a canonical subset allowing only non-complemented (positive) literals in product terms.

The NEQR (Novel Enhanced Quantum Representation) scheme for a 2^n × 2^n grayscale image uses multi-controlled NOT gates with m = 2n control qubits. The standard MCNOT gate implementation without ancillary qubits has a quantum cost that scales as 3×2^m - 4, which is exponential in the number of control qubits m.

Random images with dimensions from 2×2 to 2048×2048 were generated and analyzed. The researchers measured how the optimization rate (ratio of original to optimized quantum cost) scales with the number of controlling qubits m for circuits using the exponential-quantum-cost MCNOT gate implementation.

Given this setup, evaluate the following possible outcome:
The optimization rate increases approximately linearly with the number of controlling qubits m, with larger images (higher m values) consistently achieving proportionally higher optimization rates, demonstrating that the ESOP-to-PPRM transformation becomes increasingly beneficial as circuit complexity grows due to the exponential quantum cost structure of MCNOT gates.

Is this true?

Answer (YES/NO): NO